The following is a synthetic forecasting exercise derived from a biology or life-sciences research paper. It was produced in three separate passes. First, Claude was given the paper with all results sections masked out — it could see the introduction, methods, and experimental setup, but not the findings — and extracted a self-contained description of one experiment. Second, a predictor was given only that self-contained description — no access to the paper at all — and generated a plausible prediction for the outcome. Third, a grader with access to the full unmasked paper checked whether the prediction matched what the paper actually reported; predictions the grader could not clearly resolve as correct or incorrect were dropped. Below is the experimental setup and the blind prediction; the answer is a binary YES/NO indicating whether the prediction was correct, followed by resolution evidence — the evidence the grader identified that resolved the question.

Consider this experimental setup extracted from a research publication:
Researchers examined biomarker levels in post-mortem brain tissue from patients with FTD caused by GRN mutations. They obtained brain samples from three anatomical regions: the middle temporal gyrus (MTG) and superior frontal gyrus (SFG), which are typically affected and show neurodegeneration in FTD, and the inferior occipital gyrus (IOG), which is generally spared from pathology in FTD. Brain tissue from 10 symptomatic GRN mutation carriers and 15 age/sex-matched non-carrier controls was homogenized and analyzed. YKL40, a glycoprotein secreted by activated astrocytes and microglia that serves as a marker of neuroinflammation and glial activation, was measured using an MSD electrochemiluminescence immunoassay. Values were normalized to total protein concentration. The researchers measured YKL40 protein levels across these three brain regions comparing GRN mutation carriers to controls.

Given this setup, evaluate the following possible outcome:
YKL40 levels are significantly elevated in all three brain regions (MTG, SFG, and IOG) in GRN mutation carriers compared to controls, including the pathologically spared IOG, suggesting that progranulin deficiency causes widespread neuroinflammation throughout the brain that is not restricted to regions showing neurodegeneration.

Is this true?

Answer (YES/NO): YES